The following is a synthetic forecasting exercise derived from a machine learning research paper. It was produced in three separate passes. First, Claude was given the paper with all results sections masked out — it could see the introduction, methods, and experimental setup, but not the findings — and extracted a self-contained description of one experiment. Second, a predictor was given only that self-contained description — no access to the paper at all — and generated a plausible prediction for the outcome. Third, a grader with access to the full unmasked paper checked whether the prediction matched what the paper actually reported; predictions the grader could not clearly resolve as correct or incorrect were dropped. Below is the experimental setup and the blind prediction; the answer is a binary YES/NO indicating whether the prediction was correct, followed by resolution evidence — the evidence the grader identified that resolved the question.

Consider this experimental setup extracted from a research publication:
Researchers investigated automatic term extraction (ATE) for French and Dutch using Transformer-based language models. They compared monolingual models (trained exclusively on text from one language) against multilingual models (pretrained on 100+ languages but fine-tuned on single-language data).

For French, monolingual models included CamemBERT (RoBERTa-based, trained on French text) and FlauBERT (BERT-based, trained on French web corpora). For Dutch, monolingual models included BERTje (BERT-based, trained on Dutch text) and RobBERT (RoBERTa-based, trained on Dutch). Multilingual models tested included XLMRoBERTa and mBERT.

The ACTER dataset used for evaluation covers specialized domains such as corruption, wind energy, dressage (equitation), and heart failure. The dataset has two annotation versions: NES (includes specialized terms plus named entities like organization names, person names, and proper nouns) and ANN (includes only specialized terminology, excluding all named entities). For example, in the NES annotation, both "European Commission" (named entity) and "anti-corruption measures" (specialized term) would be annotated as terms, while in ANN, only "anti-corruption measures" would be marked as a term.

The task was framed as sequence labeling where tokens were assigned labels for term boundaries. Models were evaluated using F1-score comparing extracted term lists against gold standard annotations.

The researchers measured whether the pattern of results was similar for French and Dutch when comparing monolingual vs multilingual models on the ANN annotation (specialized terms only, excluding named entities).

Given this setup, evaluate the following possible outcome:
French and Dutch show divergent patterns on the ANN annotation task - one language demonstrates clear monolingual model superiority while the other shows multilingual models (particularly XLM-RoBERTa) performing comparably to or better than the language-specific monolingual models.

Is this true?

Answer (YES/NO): NO